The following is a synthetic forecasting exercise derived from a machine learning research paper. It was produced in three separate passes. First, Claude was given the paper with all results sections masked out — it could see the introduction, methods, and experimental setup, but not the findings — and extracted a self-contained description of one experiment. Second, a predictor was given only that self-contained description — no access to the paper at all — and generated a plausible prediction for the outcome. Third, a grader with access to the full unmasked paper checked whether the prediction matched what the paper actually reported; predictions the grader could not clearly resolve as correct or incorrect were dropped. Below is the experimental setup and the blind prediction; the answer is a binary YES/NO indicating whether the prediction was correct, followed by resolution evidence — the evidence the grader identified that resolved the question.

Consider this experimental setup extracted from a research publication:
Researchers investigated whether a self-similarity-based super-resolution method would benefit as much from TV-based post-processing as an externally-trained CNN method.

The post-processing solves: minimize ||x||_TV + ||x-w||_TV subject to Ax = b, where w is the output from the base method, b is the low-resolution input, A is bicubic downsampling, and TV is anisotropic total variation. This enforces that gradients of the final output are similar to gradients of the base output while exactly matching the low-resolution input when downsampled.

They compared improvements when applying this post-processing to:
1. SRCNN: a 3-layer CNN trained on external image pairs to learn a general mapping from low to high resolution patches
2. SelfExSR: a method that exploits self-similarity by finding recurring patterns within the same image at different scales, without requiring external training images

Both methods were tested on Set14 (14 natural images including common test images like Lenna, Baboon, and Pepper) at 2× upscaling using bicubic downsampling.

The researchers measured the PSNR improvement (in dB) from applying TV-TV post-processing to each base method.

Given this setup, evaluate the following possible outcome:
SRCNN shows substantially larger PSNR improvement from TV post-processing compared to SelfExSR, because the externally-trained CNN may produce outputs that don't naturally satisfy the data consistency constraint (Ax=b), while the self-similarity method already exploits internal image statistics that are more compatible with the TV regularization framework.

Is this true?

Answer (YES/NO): YES